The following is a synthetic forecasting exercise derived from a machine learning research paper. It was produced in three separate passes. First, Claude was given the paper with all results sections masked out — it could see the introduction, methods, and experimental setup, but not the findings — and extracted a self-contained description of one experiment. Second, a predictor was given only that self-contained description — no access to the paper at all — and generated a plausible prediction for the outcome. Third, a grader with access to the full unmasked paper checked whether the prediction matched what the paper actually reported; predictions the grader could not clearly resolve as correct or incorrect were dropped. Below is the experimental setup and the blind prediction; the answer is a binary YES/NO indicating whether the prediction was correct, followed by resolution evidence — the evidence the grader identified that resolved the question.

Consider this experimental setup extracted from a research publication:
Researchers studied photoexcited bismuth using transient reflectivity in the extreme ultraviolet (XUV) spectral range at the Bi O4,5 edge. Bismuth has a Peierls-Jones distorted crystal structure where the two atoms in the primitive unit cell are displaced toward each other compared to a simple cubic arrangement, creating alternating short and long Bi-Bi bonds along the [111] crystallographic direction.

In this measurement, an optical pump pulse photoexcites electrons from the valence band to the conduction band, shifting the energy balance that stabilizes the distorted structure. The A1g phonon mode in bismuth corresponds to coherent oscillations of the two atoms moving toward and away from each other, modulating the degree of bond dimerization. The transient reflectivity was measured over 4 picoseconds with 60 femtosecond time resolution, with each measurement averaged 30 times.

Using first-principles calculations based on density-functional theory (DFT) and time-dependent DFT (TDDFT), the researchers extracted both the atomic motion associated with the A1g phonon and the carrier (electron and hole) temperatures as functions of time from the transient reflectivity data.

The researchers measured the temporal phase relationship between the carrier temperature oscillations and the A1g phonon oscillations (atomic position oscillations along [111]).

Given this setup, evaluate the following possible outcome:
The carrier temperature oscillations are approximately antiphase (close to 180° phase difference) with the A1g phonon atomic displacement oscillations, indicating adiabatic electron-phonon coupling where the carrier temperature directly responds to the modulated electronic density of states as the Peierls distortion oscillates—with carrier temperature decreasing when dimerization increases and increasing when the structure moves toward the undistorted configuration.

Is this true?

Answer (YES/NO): NO